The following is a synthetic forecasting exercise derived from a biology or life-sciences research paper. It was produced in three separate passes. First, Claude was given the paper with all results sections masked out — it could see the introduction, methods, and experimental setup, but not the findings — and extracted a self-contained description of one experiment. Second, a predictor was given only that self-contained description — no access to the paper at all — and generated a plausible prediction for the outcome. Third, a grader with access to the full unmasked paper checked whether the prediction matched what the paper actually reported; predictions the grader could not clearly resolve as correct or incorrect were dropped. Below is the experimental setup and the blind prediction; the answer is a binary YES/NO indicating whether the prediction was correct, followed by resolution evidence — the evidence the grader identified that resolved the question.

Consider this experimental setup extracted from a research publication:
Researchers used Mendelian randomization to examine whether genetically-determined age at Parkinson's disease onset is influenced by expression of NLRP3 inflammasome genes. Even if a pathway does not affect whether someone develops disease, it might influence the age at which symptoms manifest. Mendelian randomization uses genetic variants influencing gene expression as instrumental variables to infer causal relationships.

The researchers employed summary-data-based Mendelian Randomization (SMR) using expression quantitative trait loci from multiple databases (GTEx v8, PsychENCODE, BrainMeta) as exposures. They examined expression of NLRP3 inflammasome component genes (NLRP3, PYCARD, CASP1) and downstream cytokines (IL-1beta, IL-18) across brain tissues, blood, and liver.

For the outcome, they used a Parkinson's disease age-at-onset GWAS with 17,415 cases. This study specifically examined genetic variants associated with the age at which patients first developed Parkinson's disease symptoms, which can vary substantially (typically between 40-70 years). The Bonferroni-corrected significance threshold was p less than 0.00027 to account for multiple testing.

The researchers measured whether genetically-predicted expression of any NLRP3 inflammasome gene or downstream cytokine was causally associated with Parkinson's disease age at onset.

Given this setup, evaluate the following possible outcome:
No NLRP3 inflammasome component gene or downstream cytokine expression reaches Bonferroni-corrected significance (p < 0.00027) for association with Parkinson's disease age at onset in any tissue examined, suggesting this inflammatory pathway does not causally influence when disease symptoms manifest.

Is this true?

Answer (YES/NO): YES